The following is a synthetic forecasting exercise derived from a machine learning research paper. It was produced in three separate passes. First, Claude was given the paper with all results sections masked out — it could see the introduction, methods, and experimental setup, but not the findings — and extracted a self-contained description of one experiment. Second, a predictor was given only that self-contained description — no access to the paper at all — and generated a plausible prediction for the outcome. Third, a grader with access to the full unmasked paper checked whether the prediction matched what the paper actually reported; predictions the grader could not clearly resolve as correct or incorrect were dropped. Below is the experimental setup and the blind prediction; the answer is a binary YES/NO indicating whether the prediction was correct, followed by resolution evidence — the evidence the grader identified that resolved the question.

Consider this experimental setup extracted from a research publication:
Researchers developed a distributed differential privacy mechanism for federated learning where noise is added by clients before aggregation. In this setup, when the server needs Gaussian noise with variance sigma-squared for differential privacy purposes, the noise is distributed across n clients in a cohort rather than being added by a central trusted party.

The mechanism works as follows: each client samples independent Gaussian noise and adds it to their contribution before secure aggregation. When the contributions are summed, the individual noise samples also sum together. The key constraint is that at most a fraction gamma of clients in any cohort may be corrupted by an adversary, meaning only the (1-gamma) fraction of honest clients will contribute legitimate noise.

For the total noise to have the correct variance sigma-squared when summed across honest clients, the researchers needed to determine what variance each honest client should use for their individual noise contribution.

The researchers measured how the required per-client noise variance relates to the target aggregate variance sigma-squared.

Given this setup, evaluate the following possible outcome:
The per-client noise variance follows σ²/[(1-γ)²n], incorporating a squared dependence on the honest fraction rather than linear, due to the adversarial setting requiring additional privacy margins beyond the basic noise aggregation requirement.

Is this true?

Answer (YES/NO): NO